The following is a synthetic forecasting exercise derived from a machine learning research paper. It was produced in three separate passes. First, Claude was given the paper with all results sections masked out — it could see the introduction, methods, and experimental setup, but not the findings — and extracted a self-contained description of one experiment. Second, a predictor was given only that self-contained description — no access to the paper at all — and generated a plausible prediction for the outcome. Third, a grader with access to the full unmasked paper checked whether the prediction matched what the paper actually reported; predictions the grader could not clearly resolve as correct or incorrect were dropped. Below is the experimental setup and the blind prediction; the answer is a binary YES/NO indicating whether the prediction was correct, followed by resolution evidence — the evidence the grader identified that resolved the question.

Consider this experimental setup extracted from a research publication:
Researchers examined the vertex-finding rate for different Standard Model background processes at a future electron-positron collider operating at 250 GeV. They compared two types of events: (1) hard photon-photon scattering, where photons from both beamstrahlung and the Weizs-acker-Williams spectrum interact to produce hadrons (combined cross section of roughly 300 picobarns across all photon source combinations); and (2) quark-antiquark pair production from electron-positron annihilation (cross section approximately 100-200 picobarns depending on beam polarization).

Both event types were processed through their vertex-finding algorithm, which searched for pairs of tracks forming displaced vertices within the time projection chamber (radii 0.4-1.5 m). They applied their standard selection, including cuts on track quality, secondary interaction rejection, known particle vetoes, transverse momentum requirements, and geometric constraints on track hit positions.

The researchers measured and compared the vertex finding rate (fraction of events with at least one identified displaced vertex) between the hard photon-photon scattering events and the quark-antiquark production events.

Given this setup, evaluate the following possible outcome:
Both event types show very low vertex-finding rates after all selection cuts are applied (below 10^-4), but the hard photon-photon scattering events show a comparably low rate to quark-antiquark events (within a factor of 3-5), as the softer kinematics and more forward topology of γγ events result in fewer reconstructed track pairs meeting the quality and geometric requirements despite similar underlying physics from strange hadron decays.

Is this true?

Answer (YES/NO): NO